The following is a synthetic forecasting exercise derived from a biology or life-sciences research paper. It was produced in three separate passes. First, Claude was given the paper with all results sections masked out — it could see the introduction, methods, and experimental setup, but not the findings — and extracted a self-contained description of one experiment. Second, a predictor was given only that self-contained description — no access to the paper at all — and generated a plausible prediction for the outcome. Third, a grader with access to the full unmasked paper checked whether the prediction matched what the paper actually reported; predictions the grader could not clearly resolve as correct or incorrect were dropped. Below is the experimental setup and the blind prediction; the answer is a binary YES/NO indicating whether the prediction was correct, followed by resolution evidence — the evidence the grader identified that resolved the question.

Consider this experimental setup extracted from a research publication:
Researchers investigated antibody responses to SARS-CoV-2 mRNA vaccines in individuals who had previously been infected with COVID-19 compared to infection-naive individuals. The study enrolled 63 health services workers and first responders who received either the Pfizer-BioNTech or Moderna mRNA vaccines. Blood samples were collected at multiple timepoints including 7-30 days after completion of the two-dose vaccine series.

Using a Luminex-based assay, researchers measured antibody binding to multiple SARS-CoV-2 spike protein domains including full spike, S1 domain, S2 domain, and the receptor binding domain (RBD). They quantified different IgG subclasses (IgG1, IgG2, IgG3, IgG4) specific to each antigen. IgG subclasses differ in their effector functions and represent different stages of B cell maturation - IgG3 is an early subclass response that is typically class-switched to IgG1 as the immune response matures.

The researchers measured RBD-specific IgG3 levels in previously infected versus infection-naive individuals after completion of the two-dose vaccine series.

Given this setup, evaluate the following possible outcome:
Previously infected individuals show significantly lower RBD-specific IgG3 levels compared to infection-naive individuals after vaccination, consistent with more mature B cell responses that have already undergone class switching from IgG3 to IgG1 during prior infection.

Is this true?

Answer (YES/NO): YES